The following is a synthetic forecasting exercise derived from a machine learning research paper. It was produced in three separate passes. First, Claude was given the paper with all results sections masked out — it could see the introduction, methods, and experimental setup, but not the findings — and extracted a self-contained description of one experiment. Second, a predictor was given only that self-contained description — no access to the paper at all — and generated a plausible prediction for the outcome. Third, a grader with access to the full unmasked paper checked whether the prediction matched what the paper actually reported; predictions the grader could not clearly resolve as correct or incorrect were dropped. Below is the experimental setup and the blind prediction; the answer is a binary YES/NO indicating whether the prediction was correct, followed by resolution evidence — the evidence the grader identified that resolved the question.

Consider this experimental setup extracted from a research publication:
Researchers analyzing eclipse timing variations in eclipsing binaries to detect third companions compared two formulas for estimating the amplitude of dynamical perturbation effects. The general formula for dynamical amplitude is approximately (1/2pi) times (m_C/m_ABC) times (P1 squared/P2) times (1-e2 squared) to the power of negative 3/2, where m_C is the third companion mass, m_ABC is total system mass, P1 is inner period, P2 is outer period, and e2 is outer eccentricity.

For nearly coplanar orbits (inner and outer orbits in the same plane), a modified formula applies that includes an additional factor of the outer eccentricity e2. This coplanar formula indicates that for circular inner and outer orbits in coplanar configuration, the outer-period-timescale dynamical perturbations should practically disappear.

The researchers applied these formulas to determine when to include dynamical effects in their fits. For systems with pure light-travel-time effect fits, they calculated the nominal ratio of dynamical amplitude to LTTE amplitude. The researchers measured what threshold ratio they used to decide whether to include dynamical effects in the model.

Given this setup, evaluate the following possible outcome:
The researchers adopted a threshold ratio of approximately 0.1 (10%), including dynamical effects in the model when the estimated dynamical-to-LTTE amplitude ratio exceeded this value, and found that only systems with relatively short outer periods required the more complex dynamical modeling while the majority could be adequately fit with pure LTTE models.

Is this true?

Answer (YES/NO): NO